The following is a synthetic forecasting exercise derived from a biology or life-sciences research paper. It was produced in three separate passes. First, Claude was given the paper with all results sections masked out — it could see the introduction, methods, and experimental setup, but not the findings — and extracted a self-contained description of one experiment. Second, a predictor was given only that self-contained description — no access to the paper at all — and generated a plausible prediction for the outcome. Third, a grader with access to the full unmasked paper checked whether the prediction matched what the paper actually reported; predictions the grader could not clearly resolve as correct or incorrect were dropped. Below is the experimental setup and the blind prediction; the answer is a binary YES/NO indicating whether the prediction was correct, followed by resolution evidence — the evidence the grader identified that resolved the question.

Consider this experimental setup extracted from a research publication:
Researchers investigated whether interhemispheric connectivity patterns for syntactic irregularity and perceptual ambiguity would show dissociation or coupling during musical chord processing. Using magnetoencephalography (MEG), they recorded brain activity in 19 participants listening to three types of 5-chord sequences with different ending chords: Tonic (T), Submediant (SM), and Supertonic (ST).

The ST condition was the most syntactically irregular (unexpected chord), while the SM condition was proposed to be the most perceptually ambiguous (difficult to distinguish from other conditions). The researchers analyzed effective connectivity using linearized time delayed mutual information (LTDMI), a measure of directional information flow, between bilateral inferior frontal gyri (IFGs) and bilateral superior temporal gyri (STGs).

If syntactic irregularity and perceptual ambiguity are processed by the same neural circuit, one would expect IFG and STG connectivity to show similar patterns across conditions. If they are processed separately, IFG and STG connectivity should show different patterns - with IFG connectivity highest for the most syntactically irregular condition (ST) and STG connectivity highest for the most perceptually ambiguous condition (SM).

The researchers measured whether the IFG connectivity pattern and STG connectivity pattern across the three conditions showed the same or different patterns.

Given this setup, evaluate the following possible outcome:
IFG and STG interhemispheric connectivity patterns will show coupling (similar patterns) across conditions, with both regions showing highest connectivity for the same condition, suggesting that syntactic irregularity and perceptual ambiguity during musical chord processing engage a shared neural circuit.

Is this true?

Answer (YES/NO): NO